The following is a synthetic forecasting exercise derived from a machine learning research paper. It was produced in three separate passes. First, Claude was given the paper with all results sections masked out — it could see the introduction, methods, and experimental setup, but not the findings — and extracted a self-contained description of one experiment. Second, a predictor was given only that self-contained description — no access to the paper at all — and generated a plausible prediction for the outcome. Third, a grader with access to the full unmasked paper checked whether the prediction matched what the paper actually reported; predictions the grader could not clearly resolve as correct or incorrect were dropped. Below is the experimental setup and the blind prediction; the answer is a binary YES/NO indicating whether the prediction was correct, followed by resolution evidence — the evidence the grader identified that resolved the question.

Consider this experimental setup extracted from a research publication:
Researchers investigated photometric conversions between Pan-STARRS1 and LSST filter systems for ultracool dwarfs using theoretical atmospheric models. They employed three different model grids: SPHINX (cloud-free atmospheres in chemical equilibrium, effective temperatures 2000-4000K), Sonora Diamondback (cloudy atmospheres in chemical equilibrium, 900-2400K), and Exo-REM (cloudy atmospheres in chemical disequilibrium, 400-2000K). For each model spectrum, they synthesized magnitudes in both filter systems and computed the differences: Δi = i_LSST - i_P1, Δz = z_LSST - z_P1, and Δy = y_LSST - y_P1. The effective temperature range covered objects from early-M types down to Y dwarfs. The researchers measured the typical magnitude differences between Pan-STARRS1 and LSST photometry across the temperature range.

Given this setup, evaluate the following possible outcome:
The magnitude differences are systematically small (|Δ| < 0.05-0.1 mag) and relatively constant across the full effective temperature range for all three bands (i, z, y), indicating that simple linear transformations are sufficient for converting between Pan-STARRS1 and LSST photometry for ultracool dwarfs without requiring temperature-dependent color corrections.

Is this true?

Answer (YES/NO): NO